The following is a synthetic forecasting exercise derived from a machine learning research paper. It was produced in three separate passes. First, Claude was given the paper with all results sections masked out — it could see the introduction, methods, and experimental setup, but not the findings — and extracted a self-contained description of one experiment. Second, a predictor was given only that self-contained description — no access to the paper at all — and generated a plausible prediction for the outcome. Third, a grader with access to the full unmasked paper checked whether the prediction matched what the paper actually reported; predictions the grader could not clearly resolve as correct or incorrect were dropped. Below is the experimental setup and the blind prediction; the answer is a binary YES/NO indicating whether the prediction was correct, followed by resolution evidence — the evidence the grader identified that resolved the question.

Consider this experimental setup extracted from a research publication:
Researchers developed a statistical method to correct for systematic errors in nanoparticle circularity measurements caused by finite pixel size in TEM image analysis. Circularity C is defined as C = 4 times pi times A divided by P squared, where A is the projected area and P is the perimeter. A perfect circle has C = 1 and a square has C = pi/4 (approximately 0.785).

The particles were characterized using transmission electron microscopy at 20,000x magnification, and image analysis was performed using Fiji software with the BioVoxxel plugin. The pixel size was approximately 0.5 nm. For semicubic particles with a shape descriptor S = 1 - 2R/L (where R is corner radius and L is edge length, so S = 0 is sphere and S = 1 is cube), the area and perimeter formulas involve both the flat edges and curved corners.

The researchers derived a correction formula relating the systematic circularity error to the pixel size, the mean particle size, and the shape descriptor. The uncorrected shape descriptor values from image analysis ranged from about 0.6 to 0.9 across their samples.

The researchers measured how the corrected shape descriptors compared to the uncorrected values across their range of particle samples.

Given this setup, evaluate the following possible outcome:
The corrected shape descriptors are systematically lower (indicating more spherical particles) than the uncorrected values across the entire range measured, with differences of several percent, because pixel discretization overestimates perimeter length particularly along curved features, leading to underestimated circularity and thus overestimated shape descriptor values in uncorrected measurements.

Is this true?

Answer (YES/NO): YES